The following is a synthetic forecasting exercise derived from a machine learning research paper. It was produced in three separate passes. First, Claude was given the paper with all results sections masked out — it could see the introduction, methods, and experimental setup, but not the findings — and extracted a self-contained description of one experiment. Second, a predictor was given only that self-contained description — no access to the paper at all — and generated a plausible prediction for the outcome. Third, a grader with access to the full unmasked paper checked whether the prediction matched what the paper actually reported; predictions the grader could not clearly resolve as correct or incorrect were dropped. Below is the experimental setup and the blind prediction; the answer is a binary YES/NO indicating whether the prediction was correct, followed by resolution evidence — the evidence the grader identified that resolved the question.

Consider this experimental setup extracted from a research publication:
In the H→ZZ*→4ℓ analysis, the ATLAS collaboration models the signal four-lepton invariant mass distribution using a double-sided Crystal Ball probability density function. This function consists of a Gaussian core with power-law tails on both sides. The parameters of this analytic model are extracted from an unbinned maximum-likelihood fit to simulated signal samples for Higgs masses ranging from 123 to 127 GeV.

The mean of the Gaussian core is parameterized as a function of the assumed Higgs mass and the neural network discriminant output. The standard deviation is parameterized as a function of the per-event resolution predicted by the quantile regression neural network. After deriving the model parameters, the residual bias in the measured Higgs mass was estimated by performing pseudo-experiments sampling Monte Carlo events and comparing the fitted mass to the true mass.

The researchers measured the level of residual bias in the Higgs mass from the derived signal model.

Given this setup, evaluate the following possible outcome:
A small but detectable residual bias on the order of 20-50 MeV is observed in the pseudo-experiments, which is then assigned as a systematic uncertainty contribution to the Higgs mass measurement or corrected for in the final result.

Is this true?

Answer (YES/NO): NO